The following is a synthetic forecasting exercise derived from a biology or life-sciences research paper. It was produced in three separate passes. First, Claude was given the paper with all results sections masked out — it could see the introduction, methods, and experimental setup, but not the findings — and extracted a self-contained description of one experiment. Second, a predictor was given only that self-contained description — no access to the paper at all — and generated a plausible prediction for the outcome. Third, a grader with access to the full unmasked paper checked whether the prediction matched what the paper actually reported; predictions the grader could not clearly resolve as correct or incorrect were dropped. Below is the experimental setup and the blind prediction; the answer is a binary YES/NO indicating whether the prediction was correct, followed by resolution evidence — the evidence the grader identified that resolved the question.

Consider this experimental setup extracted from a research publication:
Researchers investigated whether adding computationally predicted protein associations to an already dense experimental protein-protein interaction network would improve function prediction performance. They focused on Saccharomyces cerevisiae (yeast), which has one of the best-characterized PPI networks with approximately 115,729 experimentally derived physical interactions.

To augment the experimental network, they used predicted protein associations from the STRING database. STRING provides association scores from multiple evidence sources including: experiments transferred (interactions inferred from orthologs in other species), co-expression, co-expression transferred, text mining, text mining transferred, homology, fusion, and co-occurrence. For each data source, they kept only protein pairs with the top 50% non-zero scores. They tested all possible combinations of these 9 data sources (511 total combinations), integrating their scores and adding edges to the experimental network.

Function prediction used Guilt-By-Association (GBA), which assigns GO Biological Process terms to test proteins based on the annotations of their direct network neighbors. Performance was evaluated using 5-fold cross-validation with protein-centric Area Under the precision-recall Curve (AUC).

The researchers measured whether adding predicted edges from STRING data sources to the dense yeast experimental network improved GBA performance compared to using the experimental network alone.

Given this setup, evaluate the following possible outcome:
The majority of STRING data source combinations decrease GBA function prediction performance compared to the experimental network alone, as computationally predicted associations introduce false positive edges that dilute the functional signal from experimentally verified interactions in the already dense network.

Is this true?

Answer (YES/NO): NO